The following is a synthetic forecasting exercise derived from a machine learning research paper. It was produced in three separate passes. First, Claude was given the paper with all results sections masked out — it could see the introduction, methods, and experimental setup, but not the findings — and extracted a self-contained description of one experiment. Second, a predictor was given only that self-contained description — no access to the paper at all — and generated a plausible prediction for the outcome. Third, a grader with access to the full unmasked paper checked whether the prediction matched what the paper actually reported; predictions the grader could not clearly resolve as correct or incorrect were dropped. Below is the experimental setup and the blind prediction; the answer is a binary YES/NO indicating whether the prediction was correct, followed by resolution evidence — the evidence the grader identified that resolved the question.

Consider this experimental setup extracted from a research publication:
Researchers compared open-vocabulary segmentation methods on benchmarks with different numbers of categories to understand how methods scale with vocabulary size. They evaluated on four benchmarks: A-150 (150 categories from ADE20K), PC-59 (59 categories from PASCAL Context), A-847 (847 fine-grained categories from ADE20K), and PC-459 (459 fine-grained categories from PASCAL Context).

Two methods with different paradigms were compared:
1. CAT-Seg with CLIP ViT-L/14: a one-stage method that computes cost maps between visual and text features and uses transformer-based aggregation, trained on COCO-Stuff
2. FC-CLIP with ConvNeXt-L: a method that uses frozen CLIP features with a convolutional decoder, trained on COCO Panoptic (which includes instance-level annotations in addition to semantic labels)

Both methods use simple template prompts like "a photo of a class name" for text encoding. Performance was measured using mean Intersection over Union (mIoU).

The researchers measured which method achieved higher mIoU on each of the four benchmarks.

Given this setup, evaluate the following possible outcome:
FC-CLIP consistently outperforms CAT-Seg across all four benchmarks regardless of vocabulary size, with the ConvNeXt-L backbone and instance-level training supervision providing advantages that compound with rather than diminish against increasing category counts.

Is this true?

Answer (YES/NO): NO